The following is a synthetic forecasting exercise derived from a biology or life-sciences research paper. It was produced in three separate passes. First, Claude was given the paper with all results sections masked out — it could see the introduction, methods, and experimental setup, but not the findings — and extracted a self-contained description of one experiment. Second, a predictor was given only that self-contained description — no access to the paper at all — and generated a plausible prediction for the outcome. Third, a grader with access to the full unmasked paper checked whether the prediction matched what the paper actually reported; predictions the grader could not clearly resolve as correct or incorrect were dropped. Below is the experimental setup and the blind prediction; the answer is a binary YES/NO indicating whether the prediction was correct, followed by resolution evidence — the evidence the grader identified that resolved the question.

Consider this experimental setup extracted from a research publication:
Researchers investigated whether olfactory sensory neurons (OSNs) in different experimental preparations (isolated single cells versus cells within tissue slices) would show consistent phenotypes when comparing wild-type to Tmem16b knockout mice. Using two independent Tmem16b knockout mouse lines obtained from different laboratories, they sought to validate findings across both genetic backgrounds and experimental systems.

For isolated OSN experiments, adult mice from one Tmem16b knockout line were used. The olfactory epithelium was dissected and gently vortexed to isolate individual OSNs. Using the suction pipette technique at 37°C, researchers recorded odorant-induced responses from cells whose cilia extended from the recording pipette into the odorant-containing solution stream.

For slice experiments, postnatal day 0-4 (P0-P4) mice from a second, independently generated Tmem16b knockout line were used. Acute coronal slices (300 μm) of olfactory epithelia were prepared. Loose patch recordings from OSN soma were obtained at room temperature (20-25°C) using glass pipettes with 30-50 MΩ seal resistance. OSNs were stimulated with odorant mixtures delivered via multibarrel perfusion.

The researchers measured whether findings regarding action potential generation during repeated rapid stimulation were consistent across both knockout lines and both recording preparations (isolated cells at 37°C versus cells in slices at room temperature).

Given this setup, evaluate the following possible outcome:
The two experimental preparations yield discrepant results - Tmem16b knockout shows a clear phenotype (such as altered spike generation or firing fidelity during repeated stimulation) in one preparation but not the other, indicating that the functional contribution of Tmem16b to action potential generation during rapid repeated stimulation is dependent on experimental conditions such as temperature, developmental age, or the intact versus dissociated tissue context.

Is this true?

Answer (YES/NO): NO